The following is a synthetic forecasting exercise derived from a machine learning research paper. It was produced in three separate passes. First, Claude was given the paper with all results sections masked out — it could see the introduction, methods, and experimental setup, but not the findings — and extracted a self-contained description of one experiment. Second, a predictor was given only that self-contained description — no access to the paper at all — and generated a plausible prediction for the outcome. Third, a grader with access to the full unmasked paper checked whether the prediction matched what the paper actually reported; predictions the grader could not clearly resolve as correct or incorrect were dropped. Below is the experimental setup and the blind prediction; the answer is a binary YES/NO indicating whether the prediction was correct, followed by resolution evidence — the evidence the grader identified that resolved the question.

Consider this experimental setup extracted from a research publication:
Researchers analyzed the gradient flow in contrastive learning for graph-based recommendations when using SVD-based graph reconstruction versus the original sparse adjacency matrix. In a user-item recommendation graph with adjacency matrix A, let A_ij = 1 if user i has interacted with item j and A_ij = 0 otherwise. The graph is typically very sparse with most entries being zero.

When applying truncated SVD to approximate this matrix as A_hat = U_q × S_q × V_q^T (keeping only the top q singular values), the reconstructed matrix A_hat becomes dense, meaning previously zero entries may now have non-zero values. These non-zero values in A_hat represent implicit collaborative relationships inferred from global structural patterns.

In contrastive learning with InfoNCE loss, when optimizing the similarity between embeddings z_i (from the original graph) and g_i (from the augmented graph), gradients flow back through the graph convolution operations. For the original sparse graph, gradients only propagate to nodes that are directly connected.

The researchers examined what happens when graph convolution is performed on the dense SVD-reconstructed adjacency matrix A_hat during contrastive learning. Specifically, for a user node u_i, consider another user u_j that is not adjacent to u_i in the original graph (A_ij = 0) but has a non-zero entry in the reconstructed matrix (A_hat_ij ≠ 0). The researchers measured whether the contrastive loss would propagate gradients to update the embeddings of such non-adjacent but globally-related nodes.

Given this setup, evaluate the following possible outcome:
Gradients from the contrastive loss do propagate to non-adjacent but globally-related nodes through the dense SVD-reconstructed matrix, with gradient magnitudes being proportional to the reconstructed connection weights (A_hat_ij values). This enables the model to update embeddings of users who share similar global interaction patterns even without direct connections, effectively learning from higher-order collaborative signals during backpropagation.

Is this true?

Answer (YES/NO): YES